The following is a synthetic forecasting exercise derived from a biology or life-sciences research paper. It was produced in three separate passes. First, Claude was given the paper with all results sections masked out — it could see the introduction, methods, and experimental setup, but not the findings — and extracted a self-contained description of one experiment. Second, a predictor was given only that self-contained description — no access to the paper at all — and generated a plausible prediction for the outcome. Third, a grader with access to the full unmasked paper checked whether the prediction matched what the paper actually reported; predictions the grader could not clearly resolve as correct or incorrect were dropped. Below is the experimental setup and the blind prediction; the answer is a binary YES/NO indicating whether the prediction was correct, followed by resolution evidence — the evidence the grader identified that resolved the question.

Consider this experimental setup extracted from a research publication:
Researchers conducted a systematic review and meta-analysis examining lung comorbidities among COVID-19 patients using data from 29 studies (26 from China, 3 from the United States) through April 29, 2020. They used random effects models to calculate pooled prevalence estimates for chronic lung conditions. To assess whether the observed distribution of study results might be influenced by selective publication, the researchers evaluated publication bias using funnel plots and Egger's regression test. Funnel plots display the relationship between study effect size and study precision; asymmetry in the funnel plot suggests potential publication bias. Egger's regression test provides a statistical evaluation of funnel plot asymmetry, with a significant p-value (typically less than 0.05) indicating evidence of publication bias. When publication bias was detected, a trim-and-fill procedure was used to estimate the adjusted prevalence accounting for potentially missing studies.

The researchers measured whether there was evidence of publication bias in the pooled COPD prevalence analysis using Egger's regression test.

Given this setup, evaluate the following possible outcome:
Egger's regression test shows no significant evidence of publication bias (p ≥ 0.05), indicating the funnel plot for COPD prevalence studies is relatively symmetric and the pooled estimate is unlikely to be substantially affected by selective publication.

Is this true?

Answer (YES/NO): NO